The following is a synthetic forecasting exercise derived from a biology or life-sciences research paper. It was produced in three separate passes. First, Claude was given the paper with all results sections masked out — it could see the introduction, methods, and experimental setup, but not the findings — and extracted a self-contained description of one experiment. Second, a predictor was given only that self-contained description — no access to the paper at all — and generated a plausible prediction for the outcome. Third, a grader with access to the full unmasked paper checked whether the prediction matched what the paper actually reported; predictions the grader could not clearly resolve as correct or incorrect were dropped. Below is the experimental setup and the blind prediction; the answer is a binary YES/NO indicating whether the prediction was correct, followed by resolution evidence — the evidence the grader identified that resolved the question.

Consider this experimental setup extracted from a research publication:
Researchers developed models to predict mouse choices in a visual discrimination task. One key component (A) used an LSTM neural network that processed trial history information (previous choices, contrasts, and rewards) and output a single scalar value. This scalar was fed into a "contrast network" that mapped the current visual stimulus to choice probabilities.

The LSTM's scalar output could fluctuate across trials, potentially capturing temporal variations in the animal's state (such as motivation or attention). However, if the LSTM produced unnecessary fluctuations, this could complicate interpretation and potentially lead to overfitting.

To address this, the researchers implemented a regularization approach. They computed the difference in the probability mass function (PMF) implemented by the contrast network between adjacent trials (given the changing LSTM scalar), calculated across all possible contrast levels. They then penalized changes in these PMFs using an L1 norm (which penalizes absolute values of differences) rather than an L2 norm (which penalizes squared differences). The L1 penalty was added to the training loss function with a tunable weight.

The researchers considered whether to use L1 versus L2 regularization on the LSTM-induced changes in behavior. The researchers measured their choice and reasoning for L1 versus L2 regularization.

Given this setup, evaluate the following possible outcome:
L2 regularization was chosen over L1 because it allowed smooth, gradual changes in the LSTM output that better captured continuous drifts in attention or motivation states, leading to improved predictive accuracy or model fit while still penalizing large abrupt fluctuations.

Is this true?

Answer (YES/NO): NO